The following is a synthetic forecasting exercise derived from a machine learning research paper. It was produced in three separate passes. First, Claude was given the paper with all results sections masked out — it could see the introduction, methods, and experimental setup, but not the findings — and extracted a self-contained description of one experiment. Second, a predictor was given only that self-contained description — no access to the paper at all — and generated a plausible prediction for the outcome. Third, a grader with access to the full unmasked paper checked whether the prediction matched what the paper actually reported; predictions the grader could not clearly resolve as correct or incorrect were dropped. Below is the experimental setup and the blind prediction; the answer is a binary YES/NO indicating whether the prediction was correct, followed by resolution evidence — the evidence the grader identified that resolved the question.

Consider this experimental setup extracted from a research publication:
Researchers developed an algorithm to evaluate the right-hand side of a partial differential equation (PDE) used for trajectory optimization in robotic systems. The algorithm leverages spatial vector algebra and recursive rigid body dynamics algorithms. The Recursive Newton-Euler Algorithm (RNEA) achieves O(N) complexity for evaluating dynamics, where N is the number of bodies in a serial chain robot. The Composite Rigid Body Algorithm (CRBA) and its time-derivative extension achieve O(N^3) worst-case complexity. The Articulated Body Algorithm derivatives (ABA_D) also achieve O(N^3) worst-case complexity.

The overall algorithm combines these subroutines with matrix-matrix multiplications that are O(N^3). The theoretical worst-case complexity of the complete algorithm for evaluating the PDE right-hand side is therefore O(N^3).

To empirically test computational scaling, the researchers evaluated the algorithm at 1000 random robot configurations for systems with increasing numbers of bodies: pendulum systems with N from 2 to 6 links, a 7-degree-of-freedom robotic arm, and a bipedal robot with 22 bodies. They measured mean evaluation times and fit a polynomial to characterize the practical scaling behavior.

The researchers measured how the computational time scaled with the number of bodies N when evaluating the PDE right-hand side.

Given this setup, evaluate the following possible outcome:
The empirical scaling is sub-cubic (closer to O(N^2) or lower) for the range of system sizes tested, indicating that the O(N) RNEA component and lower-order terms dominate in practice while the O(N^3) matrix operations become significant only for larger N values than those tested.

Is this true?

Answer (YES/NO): YES